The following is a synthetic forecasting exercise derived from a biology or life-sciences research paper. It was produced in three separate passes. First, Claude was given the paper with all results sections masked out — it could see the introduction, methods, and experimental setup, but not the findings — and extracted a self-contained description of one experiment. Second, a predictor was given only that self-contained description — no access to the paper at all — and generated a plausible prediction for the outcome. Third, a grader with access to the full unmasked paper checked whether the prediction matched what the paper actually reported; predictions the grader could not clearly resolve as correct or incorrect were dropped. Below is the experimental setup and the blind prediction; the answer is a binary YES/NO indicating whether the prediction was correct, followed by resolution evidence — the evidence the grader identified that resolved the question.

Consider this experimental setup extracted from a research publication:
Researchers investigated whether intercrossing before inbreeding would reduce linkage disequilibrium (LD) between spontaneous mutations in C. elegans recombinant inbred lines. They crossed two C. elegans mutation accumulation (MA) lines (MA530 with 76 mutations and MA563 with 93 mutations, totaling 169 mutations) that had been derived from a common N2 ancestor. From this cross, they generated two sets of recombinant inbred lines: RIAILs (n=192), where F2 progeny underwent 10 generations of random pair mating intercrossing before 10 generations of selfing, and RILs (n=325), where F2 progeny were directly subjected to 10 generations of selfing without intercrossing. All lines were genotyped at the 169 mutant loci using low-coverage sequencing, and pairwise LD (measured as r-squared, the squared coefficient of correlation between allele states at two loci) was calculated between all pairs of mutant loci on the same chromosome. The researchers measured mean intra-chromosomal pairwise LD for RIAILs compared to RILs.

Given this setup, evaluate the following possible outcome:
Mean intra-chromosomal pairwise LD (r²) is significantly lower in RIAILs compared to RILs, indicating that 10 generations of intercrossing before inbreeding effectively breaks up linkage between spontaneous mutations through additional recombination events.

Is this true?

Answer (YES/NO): YES